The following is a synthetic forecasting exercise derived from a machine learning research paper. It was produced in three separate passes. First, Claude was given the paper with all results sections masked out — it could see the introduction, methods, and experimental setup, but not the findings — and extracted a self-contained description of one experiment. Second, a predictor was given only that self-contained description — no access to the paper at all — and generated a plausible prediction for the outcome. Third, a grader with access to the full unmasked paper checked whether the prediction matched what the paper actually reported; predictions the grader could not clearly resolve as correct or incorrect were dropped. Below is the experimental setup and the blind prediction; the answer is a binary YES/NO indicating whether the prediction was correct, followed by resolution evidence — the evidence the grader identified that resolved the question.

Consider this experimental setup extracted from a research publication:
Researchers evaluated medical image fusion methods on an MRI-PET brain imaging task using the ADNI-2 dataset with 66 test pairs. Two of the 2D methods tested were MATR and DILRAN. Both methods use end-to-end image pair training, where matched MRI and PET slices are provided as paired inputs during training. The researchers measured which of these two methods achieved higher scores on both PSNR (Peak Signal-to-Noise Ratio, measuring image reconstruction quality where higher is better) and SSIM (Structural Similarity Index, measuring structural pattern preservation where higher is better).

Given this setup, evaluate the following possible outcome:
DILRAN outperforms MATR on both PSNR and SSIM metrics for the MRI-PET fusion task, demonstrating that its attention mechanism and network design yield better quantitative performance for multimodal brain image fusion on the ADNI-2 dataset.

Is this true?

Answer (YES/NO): YES